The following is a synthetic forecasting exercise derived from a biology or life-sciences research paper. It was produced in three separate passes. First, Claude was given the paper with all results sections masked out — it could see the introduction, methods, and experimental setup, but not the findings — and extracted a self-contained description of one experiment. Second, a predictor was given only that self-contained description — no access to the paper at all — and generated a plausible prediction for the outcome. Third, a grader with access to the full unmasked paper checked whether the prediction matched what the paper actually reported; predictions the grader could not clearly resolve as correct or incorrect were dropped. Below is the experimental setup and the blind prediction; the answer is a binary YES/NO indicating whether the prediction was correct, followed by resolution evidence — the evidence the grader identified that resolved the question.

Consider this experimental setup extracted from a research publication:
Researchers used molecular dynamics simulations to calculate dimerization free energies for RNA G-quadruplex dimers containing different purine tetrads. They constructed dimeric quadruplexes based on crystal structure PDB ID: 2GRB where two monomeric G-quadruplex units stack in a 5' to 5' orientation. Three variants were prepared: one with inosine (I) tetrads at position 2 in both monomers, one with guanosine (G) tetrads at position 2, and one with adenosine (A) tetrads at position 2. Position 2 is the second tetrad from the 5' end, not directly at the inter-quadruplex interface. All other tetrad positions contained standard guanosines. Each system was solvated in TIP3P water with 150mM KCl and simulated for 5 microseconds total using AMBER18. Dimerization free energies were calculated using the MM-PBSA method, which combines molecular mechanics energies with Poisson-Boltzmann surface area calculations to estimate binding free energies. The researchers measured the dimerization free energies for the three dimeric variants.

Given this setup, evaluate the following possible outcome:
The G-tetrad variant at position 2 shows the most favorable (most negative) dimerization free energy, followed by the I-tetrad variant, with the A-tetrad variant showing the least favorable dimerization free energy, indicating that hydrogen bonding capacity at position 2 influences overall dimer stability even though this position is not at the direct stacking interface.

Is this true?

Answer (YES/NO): NO